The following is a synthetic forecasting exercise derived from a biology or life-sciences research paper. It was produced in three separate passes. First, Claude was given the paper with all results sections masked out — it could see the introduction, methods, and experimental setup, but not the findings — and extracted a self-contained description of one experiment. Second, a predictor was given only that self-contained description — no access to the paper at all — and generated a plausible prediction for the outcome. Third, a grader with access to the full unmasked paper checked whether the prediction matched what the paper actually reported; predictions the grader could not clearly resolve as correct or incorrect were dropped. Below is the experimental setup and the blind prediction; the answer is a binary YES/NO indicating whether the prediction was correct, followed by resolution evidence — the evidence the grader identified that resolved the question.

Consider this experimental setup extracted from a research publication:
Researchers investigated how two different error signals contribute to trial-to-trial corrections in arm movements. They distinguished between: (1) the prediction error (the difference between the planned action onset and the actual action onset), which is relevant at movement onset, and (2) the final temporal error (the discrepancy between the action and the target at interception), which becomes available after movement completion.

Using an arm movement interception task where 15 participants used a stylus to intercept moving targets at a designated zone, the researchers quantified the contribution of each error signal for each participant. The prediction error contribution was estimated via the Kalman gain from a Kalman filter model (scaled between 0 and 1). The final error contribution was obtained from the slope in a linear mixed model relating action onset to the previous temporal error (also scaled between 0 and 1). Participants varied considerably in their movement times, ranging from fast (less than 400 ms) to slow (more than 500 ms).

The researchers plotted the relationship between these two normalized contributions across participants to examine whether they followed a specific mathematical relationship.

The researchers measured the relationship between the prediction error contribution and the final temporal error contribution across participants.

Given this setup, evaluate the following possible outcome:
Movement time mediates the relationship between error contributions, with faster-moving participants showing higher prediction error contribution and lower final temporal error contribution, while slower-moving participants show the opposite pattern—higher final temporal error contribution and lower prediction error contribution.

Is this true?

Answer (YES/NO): YES